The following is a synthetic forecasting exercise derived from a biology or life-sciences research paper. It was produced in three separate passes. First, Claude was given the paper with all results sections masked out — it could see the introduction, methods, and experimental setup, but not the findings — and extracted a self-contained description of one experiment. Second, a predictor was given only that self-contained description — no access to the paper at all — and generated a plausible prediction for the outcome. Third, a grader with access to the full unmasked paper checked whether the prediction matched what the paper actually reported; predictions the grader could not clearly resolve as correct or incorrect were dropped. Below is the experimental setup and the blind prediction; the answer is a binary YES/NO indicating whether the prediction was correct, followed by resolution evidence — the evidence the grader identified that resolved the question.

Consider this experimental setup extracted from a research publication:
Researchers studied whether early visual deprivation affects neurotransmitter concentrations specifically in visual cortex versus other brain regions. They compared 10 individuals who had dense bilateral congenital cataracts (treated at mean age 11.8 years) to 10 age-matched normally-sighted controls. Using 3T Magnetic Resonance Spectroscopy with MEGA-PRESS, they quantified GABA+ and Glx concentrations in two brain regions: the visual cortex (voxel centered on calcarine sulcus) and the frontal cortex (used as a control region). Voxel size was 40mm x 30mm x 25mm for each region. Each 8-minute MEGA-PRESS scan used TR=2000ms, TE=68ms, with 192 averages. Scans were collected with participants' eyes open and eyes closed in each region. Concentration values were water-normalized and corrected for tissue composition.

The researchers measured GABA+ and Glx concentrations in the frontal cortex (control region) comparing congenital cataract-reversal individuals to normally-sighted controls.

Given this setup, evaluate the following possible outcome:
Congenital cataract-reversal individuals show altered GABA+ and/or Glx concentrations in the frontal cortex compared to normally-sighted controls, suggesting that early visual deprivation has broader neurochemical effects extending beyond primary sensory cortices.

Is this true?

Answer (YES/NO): NO